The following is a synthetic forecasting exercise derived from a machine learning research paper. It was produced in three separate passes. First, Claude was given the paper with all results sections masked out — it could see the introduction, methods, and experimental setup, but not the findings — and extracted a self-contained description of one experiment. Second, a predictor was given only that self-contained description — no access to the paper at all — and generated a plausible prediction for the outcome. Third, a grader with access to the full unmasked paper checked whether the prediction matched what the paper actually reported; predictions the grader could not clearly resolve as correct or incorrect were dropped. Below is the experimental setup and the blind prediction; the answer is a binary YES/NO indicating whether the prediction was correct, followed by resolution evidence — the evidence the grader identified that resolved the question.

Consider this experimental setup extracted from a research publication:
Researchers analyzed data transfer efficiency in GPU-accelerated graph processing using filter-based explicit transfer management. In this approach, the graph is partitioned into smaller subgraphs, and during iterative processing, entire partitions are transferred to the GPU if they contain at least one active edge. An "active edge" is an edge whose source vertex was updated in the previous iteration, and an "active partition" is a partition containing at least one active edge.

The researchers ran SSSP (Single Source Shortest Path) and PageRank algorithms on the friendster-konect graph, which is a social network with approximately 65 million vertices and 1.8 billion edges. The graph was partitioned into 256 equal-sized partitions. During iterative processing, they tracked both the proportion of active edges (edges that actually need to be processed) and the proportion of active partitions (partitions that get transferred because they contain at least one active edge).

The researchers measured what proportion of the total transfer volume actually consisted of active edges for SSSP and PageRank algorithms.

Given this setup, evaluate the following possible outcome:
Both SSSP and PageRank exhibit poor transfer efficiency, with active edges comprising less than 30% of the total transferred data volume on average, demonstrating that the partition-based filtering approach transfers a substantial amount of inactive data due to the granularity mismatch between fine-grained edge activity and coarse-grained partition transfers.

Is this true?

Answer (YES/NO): YES